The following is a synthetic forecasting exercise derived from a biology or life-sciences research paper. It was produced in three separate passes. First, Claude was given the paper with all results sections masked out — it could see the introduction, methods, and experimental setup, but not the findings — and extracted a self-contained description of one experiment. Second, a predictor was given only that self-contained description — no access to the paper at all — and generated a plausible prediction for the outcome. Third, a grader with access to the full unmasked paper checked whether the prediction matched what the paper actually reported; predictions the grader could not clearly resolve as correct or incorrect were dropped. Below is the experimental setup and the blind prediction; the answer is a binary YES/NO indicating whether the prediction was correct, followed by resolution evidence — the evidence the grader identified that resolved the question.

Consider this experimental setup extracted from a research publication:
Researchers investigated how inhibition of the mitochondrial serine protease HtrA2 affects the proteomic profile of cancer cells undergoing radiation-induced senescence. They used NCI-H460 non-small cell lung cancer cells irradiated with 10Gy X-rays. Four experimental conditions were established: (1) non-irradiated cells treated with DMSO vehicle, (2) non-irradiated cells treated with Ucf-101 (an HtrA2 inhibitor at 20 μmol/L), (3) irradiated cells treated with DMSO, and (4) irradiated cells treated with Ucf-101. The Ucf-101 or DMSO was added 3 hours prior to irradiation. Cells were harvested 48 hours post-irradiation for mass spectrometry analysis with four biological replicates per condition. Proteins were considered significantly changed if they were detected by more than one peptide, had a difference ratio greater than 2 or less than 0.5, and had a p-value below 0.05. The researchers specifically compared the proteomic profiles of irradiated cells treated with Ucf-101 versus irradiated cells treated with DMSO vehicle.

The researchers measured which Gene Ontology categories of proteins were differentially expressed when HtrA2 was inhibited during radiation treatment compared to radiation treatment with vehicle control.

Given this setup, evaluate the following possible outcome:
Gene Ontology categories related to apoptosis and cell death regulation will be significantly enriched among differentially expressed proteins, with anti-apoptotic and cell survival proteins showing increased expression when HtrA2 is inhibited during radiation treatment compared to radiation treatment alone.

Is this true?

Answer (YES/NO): NO